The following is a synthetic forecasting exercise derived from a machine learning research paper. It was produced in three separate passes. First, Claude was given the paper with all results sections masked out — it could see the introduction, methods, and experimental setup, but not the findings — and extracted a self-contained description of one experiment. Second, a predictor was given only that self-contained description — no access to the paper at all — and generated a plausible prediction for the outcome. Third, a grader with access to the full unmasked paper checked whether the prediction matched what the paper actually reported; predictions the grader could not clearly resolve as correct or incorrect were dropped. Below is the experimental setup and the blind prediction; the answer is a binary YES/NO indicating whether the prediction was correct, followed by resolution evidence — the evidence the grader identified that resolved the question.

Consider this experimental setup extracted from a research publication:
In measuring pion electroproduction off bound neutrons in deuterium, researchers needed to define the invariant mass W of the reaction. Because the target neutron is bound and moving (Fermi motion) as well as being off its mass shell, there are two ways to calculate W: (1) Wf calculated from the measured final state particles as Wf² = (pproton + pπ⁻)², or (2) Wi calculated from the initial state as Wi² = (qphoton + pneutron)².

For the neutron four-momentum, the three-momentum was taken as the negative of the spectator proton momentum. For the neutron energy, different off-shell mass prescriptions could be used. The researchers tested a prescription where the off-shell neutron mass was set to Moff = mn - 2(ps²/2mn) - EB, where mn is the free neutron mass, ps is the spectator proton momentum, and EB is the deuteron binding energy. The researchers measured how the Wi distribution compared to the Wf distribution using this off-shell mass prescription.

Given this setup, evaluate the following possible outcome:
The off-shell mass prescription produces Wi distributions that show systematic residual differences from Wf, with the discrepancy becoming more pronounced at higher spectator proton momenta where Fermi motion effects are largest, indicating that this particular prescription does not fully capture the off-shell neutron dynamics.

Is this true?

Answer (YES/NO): NO